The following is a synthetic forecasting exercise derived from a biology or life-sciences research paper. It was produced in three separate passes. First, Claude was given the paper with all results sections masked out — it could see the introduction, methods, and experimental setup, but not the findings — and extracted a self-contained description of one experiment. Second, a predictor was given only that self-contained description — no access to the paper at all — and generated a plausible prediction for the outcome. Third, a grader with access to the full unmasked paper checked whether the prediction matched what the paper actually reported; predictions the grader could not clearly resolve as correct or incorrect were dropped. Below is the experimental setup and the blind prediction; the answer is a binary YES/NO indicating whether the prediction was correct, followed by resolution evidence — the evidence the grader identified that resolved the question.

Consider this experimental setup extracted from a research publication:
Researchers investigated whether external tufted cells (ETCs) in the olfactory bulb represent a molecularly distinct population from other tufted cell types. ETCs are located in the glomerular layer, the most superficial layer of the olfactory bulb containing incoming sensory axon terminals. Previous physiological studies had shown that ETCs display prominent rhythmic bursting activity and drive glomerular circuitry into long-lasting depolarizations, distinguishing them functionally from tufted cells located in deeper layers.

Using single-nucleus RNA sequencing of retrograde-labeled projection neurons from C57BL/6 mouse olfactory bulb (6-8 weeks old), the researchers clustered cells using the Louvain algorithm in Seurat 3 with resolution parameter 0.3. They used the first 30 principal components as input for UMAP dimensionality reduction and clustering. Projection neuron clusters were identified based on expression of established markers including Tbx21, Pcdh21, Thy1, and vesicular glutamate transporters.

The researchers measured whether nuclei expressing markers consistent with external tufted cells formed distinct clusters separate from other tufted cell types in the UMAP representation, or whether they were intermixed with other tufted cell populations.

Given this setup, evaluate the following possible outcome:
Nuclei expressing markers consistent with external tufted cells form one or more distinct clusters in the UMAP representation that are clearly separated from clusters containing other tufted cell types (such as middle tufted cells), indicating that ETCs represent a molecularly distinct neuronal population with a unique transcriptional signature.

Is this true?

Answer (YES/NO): YES